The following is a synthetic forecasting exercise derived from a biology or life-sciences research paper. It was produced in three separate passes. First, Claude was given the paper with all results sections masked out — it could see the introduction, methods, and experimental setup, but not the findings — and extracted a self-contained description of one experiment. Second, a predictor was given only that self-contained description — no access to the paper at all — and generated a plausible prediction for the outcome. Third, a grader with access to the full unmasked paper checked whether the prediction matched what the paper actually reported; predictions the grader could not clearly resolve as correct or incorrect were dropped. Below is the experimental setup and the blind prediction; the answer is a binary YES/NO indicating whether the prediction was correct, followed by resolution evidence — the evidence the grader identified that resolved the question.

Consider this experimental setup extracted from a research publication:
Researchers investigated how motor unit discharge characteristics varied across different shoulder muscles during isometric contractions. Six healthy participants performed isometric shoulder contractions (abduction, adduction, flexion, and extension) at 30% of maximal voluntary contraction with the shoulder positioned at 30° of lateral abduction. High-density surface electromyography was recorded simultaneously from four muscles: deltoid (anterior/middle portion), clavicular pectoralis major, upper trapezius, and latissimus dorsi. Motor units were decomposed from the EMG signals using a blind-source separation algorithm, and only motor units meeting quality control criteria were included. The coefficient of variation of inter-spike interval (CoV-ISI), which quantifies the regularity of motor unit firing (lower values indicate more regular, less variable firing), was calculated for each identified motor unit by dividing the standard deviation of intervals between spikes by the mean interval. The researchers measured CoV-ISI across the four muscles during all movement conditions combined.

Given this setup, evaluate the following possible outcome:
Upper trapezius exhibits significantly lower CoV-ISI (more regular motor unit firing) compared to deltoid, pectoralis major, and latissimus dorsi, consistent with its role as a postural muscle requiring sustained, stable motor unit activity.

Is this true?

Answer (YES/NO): NO